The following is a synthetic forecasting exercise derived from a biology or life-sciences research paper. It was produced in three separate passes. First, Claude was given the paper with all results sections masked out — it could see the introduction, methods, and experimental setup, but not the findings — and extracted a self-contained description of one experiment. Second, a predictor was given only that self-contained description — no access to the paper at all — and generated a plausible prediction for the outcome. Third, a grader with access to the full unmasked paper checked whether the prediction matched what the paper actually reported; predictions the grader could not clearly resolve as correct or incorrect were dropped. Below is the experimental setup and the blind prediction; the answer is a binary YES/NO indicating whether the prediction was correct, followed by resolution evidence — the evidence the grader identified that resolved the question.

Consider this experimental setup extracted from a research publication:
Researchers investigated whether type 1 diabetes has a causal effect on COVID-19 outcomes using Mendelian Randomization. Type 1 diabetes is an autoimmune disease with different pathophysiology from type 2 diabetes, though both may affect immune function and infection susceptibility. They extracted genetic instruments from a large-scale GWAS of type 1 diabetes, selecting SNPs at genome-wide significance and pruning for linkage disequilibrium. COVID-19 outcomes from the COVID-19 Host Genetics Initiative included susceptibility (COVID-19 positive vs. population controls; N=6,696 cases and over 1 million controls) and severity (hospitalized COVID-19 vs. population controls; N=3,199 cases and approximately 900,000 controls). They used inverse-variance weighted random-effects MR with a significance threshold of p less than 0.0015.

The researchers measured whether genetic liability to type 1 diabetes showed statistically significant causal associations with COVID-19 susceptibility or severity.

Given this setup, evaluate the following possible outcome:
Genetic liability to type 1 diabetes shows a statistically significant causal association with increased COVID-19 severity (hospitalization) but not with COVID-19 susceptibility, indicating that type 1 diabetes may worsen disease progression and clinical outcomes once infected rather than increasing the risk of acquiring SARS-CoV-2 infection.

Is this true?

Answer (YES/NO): NO